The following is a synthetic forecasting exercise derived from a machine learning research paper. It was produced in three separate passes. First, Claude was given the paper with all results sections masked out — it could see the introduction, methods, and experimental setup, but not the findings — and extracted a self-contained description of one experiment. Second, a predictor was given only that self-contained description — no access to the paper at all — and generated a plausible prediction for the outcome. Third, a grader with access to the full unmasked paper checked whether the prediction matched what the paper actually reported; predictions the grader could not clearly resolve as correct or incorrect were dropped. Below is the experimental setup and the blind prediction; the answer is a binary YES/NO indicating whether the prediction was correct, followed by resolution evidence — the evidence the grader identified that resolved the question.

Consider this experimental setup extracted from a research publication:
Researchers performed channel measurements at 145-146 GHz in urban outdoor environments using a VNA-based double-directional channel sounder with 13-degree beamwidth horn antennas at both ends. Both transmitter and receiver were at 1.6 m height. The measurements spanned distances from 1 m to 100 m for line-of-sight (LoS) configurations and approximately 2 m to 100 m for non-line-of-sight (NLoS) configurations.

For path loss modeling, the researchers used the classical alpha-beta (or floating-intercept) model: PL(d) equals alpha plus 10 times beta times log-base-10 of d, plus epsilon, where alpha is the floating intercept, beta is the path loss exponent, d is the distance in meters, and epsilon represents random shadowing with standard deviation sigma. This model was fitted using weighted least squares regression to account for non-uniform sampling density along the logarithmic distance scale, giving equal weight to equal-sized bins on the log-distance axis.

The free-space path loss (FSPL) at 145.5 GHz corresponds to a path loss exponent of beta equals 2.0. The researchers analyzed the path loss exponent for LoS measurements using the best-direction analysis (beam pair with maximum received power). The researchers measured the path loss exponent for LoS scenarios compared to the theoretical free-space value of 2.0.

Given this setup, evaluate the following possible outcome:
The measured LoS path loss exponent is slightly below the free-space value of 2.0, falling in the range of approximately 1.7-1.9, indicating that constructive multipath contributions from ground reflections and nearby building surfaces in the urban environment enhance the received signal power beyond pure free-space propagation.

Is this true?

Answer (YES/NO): YES